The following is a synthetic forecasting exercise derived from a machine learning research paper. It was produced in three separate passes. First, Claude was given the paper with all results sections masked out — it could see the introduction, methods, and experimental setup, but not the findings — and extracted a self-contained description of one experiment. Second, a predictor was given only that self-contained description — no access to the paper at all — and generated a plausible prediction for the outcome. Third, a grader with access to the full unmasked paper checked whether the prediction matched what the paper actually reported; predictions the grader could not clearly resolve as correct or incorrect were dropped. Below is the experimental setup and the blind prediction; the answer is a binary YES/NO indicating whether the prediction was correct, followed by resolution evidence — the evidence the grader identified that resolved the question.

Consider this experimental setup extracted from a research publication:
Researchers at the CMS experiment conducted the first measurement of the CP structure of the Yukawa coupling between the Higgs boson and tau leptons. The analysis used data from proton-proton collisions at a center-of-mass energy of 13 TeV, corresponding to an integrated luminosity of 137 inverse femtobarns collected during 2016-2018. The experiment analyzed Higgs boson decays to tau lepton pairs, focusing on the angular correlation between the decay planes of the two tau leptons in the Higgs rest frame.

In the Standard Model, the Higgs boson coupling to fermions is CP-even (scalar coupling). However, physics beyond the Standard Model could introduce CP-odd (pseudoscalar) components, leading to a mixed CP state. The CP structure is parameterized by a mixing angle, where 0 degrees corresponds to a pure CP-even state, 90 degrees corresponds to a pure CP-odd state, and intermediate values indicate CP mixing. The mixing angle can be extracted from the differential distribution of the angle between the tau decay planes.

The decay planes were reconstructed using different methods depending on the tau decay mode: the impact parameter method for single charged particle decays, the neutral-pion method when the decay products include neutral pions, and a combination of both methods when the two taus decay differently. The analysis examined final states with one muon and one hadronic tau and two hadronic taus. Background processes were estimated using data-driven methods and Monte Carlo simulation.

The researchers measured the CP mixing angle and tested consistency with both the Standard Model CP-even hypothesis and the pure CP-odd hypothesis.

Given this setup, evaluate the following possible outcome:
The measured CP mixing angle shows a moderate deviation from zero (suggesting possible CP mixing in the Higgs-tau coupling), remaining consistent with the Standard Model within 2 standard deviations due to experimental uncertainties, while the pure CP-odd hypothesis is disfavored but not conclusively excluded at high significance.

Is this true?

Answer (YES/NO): NO